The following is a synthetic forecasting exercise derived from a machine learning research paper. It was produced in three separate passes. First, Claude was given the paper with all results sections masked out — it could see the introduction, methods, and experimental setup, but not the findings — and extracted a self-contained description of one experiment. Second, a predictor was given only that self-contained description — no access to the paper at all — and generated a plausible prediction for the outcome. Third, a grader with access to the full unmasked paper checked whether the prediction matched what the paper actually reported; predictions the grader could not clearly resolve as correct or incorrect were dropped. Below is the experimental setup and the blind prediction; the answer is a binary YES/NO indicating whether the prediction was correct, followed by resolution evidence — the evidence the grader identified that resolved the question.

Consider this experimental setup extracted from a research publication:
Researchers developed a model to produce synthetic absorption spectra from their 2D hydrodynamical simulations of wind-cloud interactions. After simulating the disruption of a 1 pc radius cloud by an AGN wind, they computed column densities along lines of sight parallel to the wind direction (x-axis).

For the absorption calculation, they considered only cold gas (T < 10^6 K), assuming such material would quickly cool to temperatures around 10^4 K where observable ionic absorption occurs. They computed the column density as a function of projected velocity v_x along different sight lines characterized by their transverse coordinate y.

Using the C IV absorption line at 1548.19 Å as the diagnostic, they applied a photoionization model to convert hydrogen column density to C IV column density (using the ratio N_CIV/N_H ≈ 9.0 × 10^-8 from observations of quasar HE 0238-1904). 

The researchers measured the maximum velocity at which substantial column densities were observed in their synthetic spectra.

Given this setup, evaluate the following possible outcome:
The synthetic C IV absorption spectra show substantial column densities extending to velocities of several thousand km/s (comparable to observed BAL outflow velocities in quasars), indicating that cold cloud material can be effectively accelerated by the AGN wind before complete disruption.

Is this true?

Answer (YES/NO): YES